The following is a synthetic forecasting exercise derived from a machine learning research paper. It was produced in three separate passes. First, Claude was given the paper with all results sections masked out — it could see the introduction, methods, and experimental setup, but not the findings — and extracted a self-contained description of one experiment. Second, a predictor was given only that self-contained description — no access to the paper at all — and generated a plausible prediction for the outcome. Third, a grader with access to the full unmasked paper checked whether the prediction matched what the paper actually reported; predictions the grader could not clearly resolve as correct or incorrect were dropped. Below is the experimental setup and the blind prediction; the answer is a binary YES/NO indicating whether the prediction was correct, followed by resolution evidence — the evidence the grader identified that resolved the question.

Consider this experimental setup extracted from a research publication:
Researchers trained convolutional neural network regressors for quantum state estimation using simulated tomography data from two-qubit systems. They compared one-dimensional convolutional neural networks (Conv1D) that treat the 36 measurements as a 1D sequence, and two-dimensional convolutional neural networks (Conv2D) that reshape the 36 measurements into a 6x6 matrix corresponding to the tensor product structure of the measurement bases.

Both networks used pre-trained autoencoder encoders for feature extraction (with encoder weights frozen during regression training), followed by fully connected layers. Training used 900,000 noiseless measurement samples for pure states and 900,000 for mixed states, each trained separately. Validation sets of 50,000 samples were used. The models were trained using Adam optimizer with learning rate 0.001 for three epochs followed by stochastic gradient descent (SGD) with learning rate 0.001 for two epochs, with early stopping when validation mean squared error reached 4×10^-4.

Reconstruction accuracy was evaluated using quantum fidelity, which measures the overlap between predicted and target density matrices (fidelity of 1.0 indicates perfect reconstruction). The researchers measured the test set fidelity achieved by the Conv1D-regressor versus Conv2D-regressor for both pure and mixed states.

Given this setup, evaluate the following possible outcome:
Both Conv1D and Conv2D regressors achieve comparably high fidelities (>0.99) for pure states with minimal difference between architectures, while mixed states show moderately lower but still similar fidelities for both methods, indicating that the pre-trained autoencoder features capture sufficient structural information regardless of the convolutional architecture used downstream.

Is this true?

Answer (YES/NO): NO